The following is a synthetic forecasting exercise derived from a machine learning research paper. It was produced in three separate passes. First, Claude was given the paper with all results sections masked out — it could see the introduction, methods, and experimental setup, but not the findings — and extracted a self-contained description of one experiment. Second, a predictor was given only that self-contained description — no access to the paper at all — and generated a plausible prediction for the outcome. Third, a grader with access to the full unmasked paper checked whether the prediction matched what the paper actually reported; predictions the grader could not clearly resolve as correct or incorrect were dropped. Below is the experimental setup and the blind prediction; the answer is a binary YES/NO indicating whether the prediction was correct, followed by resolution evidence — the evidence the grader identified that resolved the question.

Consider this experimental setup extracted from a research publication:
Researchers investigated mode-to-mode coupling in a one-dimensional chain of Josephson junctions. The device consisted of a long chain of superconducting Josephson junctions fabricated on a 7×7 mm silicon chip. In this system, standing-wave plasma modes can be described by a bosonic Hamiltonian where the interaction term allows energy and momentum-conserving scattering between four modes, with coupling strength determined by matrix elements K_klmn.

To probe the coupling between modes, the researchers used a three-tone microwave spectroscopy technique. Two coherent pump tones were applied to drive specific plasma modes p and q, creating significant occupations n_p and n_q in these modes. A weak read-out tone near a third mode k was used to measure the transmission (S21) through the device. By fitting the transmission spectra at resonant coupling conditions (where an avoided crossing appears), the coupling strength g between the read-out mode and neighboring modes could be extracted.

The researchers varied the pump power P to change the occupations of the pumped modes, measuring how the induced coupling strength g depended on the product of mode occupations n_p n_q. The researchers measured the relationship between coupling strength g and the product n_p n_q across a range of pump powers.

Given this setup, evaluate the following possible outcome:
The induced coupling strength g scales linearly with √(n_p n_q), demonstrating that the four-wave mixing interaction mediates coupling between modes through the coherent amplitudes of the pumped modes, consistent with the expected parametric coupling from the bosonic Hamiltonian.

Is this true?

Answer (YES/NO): YES